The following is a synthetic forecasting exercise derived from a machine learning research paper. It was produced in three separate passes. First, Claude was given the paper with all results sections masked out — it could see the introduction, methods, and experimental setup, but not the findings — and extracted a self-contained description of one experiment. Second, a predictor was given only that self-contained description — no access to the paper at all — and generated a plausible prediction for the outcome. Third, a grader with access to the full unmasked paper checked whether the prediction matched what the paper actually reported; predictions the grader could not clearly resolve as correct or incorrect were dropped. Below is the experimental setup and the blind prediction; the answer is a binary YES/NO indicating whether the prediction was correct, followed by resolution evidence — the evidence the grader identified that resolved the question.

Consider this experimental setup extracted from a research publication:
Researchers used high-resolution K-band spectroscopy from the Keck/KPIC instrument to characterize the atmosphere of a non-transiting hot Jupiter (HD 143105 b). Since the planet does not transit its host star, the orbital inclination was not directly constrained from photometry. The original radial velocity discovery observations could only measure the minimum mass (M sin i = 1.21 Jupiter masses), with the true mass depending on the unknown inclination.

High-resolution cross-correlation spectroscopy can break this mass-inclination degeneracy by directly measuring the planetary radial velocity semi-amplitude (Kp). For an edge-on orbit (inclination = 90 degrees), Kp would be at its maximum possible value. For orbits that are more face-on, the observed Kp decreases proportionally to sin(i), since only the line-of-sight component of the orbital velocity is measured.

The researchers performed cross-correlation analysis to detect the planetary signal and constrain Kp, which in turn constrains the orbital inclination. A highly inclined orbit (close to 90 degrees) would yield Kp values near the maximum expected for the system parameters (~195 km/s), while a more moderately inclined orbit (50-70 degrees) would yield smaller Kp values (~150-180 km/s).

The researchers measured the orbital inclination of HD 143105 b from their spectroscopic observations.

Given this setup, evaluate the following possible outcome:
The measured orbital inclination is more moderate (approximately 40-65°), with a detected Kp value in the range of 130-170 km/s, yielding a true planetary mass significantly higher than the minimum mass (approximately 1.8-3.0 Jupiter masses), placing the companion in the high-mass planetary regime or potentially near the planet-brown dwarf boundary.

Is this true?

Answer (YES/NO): NO